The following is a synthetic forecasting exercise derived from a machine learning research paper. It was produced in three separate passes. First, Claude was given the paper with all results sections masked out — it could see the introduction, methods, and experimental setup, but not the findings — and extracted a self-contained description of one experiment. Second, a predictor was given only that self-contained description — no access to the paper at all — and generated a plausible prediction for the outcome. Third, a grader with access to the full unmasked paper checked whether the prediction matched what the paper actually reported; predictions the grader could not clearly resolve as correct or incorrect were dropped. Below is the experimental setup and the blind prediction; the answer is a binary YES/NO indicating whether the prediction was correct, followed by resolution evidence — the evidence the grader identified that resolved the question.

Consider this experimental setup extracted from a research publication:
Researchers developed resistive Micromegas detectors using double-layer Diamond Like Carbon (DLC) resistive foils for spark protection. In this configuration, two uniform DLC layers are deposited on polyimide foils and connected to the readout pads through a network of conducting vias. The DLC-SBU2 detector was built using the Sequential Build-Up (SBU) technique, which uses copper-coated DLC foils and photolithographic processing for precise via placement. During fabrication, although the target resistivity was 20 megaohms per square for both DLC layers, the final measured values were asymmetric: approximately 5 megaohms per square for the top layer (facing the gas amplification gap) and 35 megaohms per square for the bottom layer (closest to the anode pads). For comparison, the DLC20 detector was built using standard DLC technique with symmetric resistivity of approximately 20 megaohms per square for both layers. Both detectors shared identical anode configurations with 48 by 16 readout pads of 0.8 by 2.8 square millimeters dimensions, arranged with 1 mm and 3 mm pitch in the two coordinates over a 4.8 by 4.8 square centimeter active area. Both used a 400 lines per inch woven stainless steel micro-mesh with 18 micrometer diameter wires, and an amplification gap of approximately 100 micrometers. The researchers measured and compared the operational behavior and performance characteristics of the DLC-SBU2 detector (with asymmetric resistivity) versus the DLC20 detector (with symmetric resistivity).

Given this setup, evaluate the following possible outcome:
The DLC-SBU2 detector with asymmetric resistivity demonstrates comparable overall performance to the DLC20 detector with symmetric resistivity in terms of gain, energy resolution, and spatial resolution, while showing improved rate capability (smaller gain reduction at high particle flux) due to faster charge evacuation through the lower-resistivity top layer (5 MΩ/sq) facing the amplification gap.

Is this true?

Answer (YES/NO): NO